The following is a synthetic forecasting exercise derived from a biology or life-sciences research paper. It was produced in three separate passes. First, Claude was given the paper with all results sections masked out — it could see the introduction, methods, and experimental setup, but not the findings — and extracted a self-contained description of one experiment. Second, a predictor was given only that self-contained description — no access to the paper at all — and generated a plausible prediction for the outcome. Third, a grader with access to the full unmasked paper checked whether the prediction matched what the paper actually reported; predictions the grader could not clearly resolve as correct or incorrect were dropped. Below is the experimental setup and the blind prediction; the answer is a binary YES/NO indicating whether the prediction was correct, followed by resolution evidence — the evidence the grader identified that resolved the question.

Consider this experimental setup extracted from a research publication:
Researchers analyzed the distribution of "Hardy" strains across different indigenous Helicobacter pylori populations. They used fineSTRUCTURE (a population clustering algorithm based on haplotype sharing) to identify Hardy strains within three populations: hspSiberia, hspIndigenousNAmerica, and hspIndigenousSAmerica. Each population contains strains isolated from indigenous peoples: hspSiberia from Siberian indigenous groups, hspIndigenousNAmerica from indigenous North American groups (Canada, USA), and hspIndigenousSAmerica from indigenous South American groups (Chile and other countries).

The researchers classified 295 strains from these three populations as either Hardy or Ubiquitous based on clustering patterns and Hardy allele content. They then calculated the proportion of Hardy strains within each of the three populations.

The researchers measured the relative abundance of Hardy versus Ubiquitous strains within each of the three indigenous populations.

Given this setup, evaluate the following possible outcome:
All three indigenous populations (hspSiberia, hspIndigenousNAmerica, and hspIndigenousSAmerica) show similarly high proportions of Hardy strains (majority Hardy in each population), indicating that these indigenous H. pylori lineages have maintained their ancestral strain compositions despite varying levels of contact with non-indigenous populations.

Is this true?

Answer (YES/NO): NO